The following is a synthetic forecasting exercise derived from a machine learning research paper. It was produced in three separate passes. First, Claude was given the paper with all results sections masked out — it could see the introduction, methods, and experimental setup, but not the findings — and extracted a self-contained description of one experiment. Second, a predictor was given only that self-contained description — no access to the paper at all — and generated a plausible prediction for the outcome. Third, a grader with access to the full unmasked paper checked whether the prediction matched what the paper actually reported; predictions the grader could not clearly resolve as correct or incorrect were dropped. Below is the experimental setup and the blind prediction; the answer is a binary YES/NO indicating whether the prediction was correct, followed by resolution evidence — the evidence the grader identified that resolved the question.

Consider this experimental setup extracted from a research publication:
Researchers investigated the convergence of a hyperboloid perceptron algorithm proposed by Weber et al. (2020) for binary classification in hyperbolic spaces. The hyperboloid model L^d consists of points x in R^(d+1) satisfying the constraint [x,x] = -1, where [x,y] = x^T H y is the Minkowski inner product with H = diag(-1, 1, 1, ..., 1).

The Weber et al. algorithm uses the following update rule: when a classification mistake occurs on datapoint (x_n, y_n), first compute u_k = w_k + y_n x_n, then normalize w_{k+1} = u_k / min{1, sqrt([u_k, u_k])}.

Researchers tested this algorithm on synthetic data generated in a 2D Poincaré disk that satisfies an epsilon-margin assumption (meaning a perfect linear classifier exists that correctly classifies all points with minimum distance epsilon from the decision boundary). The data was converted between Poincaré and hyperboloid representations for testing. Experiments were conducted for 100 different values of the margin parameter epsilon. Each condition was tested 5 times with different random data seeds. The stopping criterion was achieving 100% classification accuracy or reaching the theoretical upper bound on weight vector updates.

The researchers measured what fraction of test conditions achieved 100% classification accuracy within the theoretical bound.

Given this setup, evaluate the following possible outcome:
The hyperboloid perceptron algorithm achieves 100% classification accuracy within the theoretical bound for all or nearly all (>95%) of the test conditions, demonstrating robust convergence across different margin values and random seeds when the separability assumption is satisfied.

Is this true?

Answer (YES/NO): NO